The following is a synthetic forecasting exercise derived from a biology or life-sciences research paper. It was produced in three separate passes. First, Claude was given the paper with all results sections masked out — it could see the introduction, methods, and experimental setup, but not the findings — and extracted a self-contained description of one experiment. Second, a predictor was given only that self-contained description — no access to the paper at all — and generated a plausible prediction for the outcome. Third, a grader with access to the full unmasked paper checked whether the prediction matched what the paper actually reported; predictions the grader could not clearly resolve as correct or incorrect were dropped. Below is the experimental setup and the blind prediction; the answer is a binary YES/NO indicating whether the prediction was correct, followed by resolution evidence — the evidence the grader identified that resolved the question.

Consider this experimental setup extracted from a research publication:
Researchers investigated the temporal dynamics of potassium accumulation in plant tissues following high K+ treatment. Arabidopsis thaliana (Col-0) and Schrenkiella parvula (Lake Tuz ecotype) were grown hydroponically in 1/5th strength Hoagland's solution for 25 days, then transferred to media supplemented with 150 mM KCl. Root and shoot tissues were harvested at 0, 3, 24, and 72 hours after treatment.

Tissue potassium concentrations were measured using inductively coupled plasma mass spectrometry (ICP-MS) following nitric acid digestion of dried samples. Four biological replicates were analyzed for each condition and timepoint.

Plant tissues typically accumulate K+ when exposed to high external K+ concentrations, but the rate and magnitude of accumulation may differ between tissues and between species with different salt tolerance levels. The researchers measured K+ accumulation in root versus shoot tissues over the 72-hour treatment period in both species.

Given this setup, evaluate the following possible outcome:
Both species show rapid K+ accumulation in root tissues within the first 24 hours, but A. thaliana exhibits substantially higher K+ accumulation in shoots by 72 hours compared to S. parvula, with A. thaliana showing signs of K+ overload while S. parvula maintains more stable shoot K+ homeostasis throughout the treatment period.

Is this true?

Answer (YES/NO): NO